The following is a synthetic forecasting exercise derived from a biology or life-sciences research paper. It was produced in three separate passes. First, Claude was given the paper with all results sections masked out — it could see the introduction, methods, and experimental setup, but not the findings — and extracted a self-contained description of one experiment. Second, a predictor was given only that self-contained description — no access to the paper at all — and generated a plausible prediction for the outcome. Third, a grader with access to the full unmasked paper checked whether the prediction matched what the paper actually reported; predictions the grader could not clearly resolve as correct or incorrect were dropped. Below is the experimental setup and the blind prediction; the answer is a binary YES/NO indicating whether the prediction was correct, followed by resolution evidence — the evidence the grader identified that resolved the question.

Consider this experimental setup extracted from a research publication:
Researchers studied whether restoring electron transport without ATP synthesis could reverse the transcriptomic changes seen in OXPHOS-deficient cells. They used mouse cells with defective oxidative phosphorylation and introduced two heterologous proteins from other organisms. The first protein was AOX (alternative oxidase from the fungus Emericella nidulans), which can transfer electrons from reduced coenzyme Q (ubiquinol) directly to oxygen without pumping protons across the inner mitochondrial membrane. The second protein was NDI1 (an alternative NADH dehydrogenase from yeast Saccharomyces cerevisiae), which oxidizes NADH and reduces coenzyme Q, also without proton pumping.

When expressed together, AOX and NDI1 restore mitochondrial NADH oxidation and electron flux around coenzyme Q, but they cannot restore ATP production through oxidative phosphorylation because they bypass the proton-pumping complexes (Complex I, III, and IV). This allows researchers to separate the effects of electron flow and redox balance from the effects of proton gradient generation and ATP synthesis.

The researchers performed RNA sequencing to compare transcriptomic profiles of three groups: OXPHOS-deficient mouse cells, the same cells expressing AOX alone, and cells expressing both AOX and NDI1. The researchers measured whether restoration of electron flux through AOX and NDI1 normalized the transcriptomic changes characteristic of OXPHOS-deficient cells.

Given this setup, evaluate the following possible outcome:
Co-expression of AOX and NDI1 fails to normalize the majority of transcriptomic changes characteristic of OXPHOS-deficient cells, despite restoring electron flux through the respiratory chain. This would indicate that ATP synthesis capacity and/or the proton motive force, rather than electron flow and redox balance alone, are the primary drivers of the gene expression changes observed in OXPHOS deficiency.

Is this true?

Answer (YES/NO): YES